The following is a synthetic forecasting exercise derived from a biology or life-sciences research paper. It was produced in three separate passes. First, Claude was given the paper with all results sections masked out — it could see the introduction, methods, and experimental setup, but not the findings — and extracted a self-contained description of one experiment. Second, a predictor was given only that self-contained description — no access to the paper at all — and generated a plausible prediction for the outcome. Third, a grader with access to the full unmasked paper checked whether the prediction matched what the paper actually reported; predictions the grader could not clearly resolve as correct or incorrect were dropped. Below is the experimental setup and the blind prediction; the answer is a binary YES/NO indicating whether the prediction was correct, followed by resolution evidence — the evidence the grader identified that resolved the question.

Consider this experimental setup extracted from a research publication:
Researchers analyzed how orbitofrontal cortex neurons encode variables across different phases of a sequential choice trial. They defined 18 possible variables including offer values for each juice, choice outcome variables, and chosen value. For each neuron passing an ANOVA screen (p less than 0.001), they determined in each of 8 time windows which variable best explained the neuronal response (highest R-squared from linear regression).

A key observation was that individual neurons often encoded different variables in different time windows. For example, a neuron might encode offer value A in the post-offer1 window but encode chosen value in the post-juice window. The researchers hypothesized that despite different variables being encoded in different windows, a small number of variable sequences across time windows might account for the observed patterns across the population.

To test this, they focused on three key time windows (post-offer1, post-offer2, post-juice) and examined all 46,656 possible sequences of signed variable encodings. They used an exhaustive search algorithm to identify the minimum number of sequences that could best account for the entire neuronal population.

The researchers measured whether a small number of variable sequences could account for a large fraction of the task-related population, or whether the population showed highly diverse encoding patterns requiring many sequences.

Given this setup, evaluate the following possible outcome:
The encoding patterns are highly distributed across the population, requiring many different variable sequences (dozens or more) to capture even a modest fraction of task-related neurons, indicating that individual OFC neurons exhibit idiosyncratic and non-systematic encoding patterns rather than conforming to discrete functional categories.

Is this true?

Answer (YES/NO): NO